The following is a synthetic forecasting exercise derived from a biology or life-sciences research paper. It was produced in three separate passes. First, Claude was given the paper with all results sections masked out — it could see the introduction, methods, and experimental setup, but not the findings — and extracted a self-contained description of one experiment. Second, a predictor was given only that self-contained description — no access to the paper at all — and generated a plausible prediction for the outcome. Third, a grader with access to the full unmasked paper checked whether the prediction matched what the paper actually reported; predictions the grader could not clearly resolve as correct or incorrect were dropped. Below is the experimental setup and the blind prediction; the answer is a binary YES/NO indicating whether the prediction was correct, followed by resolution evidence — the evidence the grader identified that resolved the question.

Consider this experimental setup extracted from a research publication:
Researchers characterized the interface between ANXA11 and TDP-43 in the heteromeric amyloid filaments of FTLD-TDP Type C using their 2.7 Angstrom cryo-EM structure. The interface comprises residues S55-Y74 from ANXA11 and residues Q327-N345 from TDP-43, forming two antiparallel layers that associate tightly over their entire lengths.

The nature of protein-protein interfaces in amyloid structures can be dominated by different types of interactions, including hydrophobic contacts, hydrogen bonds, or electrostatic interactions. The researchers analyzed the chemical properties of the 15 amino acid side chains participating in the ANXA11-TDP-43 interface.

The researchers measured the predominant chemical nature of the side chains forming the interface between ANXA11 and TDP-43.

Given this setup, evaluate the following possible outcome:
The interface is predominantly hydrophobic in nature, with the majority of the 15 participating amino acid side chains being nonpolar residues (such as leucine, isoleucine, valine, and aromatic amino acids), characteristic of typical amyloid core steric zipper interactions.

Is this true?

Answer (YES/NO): YES